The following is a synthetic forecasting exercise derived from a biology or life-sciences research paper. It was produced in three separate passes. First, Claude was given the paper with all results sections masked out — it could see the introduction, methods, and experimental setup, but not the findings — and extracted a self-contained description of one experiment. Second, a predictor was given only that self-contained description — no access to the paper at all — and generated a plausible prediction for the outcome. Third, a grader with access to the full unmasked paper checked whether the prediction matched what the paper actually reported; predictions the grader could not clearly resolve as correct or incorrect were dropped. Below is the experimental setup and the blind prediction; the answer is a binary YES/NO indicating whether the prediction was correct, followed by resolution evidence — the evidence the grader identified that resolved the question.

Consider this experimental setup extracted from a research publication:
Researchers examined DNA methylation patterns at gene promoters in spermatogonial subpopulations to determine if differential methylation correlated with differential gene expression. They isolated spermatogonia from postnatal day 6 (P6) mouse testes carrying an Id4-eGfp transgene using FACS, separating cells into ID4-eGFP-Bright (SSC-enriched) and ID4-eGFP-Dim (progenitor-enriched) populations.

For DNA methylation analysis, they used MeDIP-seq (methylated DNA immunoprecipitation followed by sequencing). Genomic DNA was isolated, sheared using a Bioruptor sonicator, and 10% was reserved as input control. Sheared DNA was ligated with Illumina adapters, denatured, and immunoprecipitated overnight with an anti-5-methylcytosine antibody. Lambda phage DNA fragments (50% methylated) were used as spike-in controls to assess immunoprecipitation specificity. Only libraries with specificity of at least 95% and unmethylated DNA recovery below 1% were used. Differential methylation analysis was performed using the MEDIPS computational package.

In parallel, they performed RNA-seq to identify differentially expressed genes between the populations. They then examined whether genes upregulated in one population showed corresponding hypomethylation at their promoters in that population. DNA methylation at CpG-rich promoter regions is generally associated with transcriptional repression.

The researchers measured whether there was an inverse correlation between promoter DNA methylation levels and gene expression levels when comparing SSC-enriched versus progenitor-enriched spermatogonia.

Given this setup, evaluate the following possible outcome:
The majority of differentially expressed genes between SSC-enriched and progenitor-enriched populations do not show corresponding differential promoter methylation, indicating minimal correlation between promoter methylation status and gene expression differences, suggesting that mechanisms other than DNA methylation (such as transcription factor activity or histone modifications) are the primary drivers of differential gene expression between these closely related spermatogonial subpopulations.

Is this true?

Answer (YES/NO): YES